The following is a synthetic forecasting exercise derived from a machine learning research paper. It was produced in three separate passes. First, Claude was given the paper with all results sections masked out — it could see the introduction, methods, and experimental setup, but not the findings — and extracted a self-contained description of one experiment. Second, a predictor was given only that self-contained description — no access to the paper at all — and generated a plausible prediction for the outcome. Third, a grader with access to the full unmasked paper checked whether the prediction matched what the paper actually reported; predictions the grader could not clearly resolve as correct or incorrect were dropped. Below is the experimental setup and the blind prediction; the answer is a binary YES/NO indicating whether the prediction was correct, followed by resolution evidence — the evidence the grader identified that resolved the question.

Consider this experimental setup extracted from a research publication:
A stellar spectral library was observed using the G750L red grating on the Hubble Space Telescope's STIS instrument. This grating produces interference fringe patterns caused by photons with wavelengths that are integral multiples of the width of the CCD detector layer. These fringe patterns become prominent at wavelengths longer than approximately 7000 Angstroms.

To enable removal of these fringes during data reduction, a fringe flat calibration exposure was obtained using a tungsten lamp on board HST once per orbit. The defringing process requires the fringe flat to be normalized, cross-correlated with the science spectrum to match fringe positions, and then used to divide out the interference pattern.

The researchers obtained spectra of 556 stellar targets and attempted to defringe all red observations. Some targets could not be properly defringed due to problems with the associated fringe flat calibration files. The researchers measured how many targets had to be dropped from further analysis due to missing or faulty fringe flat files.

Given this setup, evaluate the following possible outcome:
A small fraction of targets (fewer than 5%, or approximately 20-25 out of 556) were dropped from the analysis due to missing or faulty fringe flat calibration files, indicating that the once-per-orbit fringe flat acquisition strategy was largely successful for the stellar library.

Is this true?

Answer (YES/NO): NO